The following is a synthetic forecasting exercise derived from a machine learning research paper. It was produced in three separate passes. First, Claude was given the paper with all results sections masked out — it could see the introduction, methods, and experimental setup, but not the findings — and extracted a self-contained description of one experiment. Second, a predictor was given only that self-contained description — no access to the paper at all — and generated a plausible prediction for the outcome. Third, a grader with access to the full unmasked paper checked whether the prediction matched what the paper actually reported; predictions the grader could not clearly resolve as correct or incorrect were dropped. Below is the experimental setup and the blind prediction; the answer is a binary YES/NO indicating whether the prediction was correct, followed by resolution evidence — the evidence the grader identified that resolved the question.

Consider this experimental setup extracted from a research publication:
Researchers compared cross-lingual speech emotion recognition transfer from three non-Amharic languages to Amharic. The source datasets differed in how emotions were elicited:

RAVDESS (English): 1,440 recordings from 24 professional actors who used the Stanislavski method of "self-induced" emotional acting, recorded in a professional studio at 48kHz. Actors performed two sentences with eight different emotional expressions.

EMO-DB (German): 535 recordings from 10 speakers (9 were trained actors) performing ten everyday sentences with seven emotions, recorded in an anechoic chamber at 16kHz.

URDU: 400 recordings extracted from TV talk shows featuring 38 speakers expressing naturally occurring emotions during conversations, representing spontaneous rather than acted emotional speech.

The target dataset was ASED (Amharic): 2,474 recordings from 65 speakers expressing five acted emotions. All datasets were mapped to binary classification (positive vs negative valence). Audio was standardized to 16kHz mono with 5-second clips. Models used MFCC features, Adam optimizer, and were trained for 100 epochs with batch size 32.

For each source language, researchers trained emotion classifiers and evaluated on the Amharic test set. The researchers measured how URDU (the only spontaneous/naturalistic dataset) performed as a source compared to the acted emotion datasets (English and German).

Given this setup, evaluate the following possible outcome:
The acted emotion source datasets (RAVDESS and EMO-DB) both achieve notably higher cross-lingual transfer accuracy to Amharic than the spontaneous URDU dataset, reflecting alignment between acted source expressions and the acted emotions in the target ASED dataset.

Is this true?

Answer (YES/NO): NO